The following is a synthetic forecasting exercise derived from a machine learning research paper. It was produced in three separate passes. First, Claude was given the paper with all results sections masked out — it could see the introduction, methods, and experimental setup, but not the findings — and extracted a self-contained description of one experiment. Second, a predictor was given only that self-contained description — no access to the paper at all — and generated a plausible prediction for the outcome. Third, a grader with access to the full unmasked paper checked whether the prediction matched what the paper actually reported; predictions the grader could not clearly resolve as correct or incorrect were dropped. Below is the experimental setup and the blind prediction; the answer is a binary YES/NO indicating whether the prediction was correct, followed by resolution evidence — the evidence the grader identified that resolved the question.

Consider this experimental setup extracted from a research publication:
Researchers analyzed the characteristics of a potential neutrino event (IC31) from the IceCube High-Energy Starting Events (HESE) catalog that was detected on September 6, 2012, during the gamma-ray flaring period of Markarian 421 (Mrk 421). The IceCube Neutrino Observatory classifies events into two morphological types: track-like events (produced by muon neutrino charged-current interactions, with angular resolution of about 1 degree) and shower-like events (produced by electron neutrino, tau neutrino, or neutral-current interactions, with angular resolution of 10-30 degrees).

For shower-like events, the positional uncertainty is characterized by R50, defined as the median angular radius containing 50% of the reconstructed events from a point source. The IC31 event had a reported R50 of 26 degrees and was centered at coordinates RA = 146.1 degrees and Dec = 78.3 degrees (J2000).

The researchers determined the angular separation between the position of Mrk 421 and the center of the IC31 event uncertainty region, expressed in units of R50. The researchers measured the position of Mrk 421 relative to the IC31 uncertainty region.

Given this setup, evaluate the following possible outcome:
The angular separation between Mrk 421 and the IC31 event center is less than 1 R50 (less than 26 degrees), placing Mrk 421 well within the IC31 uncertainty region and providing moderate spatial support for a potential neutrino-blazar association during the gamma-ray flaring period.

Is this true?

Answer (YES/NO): NO